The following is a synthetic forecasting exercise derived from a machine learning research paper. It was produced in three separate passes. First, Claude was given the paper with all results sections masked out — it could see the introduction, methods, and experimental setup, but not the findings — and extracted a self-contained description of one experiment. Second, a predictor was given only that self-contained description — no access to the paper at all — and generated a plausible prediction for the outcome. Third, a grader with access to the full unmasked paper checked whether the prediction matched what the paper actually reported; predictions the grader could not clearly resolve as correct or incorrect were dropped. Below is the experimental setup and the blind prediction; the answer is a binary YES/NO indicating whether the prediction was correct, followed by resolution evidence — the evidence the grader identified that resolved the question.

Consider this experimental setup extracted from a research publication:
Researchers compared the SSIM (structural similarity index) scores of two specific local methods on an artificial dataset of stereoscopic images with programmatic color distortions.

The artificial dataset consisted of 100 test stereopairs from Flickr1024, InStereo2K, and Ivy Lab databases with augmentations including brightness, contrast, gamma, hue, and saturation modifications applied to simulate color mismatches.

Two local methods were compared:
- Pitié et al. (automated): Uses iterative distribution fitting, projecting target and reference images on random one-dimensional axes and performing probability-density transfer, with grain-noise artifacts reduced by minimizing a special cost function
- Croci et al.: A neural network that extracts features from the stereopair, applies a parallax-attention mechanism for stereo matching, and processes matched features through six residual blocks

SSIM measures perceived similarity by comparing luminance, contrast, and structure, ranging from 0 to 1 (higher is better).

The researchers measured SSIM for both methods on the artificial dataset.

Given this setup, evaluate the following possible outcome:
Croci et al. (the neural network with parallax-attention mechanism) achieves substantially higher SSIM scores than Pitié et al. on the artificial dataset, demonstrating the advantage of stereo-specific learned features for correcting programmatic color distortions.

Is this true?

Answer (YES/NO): NO